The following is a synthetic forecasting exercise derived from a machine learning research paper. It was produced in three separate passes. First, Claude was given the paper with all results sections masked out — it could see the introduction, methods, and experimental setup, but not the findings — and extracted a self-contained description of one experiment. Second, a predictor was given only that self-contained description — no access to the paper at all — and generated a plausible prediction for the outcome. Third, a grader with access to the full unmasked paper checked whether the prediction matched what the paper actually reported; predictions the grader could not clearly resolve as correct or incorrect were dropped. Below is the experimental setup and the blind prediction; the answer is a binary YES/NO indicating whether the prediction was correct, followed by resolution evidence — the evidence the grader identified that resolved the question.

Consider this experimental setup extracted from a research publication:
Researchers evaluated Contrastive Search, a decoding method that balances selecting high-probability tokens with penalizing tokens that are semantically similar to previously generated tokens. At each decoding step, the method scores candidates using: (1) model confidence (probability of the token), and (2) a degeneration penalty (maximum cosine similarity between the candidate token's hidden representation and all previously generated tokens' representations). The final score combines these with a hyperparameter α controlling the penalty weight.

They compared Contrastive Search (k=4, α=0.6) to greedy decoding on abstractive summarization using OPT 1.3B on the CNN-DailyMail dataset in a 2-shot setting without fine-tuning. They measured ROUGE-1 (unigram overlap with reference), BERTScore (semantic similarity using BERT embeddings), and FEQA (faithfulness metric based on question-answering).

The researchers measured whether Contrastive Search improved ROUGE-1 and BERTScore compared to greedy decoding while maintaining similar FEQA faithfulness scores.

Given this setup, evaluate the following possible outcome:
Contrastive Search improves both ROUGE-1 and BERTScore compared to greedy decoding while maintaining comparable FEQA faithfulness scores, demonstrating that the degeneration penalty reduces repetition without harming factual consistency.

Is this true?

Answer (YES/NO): YES